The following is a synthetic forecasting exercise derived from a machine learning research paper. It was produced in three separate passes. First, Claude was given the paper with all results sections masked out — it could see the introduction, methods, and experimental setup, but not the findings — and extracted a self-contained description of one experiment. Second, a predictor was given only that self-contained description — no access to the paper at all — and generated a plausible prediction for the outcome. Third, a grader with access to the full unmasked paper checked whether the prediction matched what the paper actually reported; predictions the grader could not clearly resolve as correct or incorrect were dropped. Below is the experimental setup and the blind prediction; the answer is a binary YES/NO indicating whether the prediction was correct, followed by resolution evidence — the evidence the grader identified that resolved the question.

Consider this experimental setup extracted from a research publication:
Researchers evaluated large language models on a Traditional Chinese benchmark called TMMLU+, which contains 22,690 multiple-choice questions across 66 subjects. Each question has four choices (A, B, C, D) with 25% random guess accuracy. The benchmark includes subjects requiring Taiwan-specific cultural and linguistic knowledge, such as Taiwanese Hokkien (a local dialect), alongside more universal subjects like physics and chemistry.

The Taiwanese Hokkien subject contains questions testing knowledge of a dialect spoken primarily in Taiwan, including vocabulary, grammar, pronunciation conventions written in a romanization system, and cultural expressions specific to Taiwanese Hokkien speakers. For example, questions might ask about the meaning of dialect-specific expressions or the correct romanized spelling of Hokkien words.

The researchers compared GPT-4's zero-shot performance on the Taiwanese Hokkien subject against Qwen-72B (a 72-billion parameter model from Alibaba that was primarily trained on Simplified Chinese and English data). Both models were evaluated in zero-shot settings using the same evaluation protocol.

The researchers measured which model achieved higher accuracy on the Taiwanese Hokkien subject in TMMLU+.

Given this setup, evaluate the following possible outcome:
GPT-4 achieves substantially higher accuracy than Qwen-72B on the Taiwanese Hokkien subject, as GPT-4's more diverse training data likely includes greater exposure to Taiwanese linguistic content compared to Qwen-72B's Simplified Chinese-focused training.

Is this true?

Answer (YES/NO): NO